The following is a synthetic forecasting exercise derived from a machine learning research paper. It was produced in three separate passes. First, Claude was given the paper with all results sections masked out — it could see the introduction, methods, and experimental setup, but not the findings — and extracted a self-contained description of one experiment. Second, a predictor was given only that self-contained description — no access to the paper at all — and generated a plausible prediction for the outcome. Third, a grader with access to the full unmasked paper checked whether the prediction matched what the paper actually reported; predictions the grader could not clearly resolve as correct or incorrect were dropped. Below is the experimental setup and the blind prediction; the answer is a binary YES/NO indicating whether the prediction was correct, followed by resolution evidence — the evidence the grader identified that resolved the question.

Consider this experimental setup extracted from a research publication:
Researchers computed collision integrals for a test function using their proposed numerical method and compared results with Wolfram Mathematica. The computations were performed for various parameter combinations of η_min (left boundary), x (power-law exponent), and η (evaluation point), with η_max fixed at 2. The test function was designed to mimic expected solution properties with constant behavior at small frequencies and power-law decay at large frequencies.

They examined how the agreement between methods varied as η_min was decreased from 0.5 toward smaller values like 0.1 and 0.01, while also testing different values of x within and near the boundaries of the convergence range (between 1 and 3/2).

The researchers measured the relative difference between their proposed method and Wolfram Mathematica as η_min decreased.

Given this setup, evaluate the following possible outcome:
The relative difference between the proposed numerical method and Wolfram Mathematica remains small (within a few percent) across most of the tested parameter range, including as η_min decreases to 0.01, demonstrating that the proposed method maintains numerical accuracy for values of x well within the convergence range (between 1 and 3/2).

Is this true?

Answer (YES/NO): YES